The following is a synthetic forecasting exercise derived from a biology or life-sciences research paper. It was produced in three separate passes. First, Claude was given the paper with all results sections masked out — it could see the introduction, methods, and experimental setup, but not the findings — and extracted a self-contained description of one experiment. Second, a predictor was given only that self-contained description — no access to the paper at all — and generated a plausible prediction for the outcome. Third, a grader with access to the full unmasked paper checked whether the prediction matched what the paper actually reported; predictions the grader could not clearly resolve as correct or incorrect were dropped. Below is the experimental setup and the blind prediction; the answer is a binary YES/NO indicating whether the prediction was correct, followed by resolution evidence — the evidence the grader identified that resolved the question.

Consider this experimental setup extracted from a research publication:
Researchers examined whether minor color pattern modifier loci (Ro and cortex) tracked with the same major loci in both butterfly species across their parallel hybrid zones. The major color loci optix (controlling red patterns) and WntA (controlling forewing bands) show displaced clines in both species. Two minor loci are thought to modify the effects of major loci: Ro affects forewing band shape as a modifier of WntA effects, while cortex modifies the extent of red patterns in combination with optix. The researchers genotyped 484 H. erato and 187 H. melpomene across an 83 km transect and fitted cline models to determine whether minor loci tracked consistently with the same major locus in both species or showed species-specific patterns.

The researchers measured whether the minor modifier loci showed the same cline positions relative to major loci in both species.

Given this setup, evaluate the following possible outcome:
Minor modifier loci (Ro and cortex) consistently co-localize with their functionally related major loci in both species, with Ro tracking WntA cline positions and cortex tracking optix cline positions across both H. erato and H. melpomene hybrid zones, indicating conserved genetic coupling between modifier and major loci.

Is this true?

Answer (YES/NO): NO